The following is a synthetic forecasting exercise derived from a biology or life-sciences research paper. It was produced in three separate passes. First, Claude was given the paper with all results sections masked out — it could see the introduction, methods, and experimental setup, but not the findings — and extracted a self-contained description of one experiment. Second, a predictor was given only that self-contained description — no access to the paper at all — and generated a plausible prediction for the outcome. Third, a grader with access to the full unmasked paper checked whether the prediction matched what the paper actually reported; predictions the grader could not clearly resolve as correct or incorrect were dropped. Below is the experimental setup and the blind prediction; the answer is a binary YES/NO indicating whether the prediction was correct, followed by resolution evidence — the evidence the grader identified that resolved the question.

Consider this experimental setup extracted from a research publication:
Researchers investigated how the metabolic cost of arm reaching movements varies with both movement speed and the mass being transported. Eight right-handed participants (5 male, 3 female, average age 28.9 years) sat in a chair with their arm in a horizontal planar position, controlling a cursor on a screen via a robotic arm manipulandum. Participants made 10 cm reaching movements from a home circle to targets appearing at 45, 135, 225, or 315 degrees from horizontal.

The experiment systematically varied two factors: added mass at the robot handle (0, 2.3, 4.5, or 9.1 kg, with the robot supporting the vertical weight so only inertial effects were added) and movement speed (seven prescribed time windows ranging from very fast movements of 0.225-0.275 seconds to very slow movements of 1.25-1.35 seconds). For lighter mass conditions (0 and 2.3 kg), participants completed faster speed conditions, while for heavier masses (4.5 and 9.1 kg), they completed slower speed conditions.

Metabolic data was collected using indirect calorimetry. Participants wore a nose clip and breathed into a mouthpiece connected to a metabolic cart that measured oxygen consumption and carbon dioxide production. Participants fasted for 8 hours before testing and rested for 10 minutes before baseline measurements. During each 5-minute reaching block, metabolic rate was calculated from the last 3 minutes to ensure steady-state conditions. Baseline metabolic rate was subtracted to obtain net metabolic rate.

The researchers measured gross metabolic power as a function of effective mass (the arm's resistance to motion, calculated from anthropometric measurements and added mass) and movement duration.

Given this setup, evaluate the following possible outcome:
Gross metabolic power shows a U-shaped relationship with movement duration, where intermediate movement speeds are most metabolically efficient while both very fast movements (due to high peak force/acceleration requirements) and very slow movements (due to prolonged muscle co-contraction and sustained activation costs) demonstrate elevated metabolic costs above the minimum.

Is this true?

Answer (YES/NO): NO